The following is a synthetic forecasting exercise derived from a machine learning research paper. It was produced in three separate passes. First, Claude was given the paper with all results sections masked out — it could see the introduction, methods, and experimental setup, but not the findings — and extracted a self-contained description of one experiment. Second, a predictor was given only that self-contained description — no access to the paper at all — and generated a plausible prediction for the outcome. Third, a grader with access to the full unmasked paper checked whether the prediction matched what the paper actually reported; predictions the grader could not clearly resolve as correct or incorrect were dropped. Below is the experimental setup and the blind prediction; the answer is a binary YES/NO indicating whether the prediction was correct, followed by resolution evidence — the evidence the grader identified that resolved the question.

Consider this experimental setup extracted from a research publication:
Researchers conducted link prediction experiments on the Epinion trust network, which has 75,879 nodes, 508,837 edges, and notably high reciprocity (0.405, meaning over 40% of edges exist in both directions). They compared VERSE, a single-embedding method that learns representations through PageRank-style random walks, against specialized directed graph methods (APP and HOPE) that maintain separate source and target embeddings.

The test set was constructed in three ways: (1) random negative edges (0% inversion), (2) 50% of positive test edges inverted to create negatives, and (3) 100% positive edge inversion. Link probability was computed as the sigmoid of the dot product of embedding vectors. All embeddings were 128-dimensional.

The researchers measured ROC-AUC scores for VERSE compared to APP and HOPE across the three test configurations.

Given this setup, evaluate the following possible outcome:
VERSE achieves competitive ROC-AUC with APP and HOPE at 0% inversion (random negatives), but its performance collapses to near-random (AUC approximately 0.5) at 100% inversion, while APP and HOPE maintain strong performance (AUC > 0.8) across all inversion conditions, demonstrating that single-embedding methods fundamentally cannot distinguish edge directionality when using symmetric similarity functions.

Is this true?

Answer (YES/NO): NO